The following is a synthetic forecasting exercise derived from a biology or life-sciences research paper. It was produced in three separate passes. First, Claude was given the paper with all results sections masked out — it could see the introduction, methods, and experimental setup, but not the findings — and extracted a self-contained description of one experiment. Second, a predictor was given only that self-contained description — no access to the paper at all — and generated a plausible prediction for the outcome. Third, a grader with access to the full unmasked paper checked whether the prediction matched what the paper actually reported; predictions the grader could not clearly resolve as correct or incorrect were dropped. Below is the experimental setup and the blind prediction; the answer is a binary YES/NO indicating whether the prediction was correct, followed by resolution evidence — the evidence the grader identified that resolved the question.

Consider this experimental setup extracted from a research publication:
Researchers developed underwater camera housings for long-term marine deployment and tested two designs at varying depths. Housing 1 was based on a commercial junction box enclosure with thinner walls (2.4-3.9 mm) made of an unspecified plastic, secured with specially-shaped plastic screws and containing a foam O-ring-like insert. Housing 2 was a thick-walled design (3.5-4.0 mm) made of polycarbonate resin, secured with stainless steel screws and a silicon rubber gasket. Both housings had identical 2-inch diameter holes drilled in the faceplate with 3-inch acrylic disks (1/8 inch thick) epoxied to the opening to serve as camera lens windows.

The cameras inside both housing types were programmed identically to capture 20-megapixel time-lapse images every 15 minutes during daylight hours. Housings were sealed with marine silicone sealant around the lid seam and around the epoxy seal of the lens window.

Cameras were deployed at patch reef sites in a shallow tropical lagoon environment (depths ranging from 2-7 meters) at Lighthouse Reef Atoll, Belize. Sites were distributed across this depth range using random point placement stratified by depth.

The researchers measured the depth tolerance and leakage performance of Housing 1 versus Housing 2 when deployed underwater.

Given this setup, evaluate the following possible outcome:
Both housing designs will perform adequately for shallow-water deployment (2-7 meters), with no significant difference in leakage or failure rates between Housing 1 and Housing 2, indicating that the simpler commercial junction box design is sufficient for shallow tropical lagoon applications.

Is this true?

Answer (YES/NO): NO